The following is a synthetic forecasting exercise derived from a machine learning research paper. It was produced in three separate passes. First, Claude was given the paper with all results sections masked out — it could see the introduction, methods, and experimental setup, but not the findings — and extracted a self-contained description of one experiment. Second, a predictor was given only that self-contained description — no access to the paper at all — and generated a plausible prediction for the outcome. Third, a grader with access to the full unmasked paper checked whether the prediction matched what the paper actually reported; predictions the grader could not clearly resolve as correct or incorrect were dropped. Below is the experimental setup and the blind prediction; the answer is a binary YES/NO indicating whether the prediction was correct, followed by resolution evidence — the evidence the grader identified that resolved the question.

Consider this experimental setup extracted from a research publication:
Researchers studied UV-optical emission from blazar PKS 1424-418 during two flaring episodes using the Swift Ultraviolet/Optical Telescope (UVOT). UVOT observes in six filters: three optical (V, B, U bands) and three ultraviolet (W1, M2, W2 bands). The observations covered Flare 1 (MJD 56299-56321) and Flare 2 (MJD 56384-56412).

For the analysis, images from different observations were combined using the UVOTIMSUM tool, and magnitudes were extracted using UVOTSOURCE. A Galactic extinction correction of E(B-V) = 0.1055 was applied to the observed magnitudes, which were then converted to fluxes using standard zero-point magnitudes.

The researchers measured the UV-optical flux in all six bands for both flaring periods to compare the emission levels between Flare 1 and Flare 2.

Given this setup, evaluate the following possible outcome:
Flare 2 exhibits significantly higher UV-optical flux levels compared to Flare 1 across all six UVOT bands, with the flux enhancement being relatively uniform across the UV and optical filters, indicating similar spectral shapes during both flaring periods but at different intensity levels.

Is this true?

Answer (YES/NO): YES